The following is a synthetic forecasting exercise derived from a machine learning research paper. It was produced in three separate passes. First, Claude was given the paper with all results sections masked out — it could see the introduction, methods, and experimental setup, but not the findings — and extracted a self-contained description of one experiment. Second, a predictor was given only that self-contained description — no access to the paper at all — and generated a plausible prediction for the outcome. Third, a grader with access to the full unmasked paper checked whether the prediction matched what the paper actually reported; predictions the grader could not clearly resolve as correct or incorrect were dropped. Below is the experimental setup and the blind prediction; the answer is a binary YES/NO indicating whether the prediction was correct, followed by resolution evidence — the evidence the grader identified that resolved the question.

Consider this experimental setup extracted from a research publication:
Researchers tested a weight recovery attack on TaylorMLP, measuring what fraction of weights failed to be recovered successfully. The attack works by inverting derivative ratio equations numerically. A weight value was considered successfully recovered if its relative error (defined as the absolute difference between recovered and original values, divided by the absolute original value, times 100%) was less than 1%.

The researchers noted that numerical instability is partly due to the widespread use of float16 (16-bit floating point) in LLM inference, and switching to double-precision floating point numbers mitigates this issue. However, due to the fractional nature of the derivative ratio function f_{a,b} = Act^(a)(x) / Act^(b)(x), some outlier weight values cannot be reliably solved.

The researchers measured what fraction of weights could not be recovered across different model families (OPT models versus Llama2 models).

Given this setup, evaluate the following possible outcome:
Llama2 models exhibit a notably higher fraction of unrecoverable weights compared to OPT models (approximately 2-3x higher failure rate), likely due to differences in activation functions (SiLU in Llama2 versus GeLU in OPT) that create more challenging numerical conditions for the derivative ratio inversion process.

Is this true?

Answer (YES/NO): NO